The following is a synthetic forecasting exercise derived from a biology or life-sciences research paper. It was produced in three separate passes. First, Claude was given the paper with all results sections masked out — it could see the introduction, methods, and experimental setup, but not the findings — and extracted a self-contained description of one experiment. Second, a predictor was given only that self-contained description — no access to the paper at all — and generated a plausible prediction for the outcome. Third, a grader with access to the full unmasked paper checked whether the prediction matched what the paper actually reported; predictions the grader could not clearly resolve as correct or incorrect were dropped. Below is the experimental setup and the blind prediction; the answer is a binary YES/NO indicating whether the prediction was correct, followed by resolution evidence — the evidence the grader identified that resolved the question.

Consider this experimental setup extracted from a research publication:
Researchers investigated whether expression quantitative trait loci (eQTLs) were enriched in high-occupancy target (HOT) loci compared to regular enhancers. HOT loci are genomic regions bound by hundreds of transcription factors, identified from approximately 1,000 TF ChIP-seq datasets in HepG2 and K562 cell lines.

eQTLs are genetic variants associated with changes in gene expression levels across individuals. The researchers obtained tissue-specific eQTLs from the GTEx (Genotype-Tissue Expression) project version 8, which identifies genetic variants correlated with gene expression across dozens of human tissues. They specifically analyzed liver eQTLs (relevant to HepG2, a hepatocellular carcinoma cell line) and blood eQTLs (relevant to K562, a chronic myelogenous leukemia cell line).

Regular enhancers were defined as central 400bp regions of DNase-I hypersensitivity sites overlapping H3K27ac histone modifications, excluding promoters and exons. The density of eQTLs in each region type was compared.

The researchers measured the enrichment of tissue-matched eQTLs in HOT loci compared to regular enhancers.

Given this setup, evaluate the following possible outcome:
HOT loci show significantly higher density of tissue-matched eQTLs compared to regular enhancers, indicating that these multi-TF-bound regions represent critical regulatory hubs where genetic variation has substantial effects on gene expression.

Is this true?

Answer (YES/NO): NO